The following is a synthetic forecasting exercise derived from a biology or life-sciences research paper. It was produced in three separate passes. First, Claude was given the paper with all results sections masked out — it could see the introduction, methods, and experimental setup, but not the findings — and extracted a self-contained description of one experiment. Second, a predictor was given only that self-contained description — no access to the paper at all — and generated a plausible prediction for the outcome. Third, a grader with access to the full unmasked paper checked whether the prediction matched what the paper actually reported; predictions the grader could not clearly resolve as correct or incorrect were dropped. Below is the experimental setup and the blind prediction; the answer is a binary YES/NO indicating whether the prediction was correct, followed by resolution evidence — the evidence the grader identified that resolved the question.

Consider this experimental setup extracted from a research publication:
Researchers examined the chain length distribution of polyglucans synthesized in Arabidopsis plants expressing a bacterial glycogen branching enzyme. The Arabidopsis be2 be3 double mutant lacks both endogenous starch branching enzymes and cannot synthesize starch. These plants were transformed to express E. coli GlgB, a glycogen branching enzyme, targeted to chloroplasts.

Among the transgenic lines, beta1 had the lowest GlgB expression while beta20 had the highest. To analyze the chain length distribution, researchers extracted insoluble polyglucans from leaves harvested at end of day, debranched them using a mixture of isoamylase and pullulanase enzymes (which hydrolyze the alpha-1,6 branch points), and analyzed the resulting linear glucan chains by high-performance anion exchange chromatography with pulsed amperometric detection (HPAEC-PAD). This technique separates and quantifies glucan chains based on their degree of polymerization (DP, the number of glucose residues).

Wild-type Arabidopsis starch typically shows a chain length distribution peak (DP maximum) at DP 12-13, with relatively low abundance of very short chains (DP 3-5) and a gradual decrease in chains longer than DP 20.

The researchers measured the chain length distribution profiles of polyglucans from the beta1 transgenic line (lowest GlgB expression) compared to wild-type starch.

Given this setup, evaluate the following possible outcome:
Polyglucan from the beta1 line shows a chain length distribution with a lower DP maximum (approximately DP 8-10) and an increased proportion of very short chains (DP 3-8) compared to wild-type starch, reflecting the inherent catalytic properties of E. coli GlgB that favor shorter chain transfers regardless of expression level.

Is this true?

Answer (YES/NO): NO